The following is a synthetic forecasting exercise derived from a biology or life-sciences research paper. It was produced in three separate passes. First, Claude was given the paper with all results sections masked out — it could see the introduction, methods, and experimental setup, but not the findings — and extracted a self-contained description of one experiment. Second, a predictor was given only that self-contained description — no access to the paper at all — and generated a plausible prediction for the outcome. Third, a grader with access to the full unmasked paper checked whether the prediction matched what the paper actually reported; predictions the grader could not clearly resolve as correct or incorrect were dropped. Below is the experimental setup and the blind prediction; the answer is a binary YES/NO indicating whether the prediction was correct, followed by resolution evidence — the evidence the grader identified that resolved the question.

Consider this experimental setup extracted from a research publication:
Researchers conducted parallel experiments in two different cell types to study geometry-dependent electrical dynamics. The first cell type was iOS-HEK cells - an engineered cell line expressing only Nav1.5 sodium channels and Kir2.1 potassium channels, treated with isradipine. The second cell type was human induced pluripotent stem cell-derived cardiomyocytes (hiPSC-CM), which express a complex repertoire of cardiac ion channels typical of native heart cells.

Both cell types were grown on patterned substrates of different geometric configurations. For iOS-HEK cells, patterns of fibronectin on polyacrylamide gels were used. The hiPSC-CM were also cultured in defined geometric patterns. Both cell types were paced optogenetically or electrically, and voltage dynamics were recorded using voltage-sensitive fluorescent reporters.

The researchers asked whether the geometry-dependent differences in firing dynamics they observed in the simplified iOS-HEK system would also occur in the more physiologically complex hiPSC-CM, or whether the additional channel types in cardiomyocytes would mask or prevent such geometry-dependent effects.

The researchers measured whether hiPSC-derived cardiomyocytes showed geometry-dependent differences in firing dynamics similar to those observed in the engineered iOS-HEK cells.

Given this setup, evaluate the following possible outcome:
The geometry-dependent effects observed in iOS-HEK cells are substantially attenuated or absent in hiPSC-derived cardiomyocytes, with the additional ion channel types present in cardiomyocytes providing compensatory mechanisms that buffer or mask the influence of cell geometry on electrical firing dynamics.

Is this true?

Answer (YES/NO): NO